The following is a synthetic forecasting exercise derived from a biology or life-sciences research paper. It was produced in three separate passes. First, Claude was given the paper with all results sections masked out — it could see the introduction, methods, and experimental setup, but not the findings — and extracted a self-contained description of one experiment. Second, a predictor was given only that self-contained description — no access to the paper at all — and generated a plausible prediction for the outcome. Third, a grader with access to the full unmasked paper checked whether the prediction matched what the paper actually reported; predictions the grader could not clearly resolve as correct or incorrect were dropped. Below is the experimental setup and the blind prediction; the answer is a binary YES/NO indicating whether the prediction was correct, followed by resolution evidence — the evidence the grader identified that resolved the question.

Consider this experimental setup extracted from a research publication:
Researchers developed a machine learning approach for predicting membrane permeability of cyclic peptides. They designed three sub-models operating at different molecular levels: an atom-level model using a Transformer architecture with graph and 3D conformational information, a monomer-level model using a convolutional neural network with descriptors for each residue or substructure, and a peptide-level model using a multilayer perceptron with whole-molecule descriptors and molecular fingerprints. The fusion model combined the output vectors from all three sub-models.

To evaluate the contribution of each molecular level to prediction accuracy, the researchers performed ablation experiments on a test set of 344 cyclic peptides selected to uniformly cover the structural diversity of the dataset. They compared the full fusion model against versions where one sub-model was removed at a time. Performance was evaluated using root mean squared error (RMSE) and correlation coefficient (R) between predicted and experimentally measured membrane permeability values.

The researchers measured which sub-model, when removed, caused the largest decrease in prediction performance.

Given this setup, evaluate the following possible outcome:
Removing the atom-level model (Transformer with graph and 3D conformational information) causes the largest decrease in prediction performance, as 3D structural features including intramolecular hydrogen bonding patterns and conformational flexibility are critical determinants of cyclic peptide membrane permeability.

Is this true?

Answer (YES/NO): NO